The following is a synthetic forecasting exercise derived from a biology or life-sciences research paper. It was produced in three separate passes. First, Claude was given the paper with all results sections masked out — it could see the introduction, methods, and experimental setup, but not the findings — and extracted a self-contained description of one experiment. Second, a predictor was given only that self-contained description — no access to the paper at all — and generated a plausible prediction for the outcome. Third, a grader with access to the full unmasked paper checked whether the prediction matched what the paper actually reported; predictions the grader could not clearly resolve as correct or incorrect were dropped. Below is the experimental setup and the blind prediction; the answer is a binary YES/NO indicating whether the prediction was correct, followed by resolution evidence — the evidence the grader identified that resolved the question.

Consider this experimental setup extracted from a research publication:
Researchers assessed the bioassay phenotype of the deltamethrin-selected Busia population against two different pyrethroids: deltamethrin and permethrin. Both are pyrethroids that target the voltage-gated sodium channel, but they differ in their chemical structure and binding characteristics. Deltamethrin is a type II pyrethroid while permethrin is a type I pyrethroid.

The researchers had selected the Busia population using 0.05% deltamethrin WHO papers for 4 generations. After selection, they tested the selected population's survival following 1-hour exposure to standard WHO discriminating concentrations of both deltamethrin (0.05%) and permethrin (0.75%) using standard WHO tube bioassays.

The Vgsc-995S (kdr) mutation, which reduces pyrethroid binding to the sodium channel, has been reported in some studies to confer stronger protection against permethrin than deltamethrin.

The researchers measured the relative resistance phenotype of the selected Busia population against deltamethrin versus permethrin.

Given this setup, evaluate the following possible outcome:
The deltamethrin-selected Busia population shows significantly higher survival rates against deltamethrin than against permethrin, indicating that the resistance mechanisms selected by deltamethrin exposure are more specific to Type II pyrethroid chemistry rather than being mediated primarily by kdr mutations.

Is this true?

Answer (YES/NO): NO